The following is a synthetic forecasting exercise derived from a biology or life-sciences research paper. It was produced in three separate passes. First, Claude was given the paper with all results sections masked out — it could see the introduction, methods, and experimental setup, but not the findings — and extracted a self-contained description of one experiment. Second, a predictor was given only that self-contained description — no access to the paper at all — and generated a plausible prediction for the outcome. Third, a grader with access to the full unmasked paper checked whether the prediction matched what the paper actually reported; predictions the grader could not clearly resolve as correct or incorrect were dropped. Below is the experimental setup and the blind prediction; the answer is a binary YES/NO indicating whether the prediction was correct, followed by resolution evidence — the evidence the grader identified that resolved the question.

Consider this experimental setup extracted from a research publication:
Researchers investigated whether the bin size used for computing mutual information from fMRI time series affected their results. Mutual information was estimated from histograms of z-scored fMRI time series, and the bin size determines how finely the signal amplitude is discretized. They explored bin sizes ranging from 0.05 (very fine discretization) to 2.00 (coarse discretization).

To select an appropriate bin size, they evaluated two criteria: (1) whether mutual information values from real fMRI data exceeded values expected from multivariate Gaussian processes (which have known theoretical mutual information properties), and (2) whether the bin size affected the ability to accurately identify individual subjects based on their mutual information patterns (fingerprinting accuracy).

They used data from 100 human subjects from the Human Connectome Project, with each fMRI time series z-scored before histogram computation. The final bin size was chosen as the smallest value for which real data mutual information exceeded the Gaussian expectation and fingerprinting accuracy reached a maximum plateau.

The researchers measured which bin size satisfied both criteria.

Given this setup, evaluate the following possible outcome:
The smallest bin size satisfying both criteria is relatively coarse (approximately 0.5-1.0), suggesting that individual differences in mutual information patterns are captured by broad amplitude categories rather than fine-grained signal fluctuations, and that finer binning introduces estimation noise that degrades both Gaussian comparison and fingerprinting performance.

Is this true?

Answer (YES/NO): YES